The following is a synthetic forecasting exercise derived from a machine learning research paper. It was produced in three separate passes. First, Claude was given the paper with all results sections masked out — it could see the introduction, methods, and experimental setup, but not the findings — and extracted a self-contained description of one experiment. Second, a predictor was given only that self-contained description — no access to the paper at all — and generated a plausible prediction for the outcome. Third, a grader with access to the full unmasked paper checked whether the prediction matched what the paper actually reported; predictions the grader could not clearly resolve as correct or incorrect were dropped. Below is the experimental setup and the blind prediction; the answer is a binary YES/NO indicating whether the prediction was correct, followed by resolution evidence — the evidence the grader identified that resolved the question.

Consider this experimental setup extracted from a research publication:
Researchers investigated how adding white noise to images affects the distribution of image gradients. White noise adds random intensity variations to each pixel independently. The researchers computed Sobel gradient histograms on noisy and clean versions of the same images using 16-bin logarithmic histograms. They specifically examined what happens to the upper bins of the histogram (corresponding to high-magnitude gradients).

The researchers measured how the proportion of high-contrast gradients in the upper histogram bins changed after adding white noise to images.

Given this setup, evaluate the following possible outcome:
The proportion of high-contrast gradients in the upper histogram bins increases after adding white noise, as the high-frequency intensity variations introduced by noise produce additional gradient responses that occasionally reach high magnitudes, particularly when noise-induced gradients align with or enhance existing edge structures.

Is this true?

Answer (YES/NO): YES